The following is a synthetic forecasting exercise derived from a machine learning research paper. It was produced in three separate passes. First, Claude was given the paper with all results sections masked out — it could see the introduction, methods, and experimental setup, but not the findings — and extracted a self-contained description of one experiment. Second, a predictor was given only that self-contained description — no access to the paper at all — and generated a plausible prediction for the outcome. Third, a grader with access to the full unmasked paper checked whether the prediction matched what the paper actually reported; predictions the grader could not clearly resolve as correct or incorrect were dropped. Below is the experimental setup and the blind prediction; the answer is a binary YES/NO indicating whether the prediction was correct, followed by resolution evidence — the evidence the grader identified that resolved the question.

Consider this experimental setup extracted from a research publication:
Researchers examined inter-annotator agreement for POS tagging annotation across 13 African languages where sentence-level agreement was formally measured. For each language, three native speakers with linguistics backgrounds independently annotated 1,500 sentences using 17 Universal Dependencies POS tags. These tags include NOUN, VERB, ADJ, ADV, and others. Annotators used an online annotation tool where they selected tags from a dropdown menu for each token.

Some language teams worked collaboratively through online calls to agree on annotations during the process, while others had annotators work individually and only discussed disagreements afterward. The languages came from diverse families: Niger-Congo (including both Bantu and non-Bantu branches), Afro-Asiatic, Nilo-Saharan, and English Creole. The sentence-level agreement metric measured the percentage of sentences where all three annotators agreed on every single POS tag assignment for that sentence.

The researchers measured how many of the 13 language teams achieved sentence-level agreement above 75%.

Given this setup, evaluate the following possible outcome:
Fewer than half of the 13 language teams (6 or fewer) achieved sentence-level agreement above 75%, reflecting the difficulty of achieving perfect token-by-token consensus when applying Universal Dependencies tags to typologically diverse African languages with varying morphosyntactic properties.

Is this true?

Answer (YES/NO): NO